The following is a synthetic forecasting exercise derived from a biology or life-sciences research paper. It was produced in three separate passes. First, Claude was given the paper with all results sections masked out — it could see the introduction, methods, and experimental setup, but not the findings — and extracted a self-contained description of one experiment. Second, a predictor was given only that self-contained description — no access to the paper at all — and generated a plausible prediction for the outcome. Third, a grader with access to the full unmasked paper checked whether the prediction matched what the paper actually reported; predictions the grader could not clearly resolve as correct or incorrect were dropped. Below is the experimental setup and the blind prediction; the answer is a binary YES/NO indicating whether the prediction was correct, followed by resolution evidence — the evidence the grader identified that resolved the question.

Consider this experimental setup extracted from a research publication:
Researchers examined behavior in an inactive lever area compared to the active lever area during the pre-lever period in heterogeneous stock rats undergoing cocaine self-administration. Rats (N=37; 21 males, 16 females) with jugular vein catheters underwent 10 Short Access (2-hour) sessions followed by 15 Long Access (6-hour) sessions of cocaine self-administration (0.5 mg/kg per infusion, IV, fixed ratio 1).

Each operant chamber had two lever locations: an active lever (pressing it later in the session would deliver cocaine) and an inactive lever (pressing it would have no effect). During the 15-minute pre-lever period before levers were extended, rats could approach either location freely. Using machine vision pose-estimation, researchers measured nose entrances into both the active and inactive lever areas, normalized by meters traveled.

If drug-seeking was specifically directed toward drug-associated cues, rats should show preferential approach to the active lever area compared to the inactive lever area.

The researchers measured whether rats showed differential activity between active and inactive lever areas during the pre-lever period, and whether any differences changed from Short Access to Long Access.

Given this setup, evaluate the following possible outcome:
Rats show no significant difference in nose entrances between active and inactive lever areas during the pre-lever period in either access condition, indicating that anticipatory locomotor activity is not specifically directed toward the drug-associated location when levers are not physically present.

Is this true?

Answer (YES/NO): NO